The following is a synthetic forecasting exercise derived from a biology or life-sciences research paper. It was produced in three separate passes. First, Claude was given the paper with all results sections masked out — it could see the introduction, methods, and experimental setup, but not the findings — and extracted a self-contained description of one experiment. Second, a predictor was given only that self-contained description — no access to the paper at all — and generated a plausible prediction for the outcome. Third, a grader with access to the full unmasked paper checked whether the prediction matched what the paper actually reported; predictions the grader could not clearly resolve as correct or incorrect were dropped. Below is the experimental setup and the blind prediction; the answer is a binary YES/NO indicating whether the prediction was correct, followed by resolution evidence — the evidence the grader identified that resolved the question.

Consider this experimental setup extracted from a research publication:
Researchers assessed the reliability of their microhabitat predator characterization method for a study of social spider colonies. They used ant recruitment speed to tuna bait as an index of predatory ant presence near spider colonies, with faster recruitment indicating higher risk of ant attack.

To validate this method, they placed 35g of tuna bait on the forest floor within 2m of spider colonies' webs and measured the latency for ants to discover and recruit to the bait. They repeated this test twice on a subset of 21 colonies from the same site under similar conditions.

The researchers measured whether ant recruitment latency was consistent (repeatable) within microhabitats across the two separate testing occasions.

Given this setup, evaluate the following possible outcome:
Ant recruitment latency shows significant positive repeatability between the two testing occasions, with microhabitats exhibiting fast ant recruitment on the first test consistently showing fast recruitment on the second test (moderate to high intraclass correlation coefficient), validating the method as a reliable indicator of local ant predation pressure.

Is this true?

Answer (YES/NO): YES